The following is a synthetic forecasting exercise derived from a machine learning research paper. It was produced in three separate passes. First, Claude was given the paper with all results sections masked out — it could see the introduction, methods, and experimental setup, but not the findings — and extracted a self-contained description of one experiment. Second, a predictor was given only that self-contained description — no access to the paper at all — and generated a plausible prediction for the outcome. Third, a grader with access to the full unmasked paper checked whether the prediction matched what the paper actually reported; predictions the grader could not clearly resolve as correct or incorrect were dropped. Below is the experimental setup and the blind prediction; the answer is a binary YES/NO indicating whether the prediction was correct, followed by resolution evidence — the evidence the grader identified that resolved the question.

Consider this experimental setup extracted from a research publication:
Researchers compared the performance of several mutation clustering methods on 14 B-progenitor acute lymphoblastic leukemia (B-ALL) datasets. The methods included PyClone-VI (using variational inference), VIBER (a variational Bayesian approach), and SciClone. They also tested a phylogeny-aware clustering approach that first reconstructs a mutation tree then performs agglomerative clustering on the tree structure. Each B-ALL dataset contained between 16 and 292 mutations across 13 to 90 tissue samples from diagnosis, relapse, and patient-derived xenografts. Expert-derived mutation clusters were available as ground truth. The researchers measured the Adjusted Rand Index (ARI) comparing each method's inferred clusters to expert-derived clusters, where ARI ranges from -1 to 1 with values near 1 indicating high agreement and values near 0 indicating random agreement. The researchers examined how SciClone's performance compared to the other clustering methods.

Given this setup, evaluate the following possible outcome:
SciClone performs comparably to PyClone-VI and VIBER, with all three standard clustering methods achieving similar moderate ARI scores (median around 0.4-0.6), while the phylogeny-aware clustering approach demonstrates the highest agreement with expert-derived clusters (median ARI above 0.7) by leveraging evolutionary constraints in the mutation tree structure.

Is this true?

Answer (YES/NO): NO